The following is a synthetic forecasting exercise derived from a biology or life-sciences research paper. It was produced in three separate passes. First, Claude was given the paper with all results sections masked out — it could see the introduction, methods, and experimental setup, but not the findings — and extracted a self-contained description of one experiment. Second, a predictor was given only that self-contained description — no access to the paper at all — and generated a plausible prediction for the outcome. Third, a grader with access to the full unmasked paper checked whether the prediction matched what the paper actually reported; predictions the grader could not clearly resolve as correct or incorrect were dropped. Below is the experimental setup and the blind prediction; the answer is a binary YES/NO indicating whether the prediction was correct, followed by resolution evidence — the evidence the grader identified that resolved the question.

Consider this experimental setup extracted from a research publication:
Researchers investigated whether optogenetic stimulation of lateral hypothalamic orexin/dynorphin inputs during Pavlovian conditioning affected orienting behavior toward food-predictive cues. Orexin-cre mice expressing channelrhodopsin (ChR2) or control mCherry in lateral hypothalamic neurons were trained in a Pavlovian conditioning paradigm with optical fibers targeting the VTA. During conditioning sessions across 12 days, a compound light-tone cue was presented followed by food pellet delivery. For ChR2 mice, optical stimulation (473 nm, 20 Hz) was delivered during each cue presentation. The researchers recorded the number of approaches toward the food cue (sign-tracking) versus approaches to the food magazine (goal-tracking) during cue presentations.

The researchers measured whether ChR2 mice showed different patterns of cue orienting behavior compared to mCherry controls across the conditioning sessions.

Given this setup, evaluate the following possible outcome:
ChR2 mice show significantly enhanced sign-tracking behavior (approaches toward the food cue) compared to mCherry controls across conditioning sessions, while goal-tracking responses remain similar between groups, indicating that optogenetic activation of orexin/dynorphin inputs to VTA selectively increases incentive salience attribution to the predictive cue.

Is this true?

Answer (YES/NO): YES